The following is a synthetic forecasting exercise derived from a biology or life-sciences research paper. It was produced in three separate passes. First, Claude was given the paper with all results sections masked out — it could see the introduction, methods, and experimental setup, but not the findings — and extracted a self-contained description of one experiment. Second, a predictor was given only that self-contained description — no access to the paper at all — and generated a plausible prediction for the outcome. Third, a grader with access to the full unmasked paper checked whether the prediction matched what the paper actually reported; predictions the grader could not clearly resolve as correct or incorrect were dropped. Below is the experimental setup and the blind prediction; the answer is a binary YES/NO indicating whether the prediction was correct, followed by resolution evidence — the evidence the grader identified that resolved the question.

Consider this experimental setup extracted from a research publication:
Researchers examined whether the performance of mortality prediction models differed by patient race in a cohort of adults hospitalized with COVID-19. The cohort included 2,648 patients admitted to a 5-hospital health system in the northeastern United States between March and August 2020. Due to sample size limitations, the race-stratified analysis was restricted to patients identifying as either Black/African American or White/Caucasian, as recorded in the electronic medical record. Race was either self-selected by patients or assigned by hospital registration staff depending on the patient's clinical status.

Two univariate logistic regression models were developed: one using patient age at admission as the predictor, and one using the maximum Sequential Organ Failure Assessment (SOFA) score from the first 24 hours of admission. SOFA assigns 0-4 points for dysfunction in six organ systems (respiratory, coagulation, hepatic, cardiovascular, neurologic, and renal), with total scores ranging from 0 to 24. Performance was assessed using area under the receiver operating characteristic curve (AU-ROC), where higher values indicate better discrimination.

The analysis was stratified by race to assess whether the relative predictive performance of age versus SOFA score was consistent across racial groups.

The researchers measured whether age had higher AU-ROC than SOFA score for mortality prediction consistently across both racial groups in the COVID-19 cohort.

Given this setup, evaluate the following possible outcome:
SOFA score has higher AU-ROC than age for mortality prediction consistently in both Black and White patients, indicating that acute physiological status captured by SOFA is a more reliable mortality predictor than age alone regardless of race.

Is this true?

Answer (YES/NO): NO